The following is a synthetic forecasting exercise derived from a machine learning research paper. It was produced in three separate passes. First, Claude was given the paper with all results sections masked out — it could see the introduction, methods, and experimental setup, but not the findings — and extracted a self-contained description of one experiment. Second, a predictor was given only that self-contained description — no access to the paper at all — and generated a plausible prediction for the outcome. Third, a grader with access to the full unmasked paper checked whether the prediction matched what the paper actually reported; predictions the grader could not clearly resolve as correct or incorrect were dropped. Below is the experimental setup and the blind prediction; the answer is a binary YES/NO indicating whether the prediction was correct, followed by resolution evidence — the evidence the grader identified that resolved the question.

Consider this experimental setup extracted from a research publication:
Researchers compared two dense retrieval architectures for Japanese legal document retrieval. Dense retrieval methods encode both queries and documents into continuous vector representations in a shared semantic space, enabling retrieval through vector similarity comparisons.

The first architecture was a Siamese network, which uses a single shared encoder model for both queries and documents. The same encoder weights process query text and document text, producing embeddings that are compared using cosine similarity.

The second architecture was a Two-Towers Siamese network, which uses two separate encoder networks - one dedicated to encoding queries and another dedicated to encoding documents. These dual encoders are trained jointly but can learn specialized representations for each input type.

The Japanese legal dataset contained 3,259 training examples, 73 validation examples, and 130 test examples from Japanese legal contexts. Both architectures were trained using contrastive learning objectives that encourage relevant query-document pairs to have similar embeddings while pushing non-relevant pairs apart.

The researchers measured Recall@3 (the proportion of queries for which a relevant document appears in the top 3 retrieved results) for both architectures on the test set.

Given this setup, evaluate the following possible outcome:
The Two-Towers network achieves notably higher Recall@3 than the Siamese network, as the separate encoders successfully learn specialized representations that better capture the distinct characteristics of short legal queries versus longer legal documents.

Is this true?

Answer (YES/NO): NO